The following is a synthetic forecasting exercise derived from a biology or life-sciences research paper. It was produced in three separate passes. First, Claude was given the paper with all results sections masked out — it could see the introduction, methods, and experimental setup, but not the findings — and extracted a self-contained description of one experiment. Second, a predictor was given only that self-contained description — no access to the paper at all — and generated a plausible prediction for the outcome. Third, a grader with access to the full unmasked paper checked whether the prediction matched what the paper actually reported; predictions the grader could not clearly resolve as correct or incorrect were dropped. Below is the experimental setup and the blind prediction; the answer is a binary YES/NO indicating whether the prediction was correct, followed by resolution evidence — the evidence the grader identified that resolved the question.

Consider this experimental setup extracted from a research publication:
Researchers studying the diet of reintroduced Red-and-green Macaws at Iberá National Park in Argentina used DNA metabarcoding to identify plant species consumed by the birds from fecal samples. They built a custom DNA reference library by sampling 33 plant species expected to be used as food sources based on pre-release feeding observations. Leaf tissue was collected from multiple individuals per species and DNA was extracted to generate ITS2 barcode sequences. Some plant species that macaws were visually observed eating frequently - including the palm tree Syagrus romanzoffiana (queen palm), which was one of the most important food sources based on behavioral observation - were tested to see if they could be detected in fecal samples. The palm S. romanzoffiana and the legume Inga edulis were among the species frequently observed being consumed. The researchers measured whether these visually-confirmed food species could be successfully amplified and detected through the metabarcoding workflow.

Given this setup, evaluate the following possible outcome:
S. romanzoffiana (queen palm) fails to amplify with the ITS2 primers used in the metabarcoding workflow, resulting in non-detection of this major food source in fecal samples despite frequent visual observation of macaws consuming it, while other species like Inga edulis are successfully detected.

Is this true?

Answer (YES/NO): NO